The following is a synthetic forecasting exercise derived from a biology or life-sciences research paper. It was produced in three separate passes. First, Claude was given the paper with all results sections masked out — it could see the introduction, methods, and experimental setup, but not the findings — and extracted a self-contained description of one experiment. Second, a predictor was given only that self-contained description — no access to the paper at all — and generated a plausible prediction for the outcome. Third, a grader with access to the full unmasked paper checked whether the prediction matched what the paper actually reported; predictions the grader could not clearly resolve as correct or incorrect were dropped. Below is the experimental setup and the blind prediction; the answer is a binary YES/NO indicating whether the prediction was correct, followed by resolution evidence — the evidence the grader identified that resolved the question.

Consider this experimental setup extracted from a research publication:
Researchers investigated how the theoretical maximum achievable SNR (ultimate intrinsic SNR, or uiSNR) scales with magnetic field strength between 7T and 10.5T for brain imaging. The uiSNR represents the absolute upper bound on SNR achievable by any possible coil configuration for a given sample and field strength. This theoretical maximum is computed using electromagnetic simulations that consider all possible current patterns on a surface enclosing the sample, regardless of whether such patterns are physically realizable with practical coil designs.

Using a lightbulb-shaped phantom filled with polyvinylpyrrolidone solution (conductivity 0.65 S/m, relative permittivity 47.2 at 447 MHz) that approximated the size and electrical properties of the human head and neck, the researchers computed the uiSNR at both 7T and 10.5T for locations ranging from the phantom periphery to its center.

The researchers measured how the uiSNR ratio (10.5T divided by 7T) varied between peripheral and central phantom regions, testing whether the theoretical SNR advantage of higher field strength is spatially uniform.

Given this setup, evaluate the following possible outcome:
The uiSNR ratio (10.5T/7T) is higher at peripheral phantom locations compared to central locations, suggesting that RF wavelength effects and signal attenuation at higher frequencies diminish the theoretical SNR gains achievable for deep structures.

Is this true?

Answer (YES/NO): NO